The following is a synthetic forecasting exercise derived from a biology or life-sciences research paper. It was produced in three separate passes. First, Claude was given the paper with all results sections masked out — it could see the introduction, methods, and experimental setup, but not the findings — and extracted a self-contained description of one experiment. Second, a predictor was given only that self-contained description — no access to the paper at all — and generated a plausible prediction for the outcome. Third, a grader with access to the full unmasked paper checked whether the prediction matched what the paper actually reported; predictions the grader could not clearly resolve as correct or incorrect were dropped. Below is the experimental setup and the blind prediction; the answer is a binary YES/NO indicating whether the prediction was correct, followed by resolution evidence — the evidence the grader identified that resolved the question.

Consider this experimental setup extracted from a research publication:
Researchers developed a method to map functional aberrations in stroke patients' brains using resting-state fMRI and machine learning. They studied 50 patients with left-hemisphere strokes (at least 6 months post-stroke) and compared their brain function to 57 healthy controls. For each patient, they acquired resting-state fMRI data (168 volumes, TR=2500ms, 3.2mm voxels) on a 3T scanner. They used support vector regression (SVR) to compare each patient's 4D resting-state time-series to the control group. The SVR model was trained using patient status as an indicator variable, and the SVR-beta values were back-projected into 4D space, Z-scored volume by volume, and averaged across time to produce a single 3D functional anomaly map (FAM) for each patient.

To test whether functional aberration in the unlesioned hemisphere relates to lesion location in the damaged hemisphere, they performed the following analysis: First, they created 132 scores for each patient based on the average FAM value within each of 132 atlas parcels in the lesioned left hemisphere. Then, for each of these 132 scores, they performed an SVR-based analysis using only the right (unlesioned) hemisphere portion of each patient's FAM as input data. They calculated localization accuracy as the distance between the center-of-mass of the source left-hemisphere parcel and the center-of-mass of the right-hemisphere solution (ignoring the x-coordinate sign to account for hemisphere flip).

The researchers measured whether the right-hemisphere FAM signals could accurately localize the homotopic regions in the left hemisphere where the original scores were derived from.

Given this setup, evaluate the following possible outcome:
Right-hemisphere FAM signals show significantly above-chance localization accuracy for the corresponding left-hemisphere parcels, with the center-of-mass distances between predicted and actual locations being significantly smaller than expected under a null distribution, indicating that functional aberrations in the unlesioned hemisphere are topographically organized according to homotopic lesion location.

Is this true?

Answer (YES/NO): YES